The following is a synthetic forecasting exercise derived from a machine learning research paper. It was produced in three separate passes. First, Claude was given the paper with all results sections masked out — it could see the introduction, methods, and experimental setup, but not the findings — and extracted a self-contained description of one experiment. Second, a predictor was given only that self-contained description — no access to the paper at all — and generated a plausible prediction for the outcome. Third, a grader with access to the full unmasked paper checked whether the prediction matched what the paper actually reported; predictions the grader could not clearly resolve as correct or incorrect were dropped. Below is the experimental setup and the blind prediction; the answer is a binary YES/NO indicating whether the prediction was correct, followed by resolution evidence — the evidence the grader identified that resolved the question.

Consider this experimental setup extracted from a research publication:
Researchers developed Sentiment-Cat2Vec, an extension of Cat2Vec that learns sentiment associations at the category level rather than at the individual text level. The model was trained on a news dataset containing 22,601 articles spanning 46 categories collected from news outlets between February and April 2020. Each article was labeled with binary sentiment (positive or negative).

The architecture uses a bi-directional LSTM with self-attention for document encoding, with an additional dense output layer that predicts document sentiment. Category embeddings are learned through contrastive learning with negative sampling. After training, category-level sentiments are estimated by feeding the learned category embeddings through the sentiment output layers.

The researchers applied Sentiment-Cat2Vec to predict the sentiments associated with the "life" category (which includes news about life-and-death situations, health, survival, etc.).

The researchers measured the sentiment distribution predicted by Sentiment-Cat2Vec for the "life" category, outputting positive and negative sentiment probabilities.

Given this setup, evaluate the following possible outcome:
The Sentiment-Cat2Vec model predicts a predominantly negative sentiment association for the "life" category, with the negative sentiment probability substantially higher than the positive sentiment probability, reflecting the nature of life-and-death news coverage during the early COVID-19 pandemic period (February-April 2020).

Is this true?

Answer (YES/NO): NO